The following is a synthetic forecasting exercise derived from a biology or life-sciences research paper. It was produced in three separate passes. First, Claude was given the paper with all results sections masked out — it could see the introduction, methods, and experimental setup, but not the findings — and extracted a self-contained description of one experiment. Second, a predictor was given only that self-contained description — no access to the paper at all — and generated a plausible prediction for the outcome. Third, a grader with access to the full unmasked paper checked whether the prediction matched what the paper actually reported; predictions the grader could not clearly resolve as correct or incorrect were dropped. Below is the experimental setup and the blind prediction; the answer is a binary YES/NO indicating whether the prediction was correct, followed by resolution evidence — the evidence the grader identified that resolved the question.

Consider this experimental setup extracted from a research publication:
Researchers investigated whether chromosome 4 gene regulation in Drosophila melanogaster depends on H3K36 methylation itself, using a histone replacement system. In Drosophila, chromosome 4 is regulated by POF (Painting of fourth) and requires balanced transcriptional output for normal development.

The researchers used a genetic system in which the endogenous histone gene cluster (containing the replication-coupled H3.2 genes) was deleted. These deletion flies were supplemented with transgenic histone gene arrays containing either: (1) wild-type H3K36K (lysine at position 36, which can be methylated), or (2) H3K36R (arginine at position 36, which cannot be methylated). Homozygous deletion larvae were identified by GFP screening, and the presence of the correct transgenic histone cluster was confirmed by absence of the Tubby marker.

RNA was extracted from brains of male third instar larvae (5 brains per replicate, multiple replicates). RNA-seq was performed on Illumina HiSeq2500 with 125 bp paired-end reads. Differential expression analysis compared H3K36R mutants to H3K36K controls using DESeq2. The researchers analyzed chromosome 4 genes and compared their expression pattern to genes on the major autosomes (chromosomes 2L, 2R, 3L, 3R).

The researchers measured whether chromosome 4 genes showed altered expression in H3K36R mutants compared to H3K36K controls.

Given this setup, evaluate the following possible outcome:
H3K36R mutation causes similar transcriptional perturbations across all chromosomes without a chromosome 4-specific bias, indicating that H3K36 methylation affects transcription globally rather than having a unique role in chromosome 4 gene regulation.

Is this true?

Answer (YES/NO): NO